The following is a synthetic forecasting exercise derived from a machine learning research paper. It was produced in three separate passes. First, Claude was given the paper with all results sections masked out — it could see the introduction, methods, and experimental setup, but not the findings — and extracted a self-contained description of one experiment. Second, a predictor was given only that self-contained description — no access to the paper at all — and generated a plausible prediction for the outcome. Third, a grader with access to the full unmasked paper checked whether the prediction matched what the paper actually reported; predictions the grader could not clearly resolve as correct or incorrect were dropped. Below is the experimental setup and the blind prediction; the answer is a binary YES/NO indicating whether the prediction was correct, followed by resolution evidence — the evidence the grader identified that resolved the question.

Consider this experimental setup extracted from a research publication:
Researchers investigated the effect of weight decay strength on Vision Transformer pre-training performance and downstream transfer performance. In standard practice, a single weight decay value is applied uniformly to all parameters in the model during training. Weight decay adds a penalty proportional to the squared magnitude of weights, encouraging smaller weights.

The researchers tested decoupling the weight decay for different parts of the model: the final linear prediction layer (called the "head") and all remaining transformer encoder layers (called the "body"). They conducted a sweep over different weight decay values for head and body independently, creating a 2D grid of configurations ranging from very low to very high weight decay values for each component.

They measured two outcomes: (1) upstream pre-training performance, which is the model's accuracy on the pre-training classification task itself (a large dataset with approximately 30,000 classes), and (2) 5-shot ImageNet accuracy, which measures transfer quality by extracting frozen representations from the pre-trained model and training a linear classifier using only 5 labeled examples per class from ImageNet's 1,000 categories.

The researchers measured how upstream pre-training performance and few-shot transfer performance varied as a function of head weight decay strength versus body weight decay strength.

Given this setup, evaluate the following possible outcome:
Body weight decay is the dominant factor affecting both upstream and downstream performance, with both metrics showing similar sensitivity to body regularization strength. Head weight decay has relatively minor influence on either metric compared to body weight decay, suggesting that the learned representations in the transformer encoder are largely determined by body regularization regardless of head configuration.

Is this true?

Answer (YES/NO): NO